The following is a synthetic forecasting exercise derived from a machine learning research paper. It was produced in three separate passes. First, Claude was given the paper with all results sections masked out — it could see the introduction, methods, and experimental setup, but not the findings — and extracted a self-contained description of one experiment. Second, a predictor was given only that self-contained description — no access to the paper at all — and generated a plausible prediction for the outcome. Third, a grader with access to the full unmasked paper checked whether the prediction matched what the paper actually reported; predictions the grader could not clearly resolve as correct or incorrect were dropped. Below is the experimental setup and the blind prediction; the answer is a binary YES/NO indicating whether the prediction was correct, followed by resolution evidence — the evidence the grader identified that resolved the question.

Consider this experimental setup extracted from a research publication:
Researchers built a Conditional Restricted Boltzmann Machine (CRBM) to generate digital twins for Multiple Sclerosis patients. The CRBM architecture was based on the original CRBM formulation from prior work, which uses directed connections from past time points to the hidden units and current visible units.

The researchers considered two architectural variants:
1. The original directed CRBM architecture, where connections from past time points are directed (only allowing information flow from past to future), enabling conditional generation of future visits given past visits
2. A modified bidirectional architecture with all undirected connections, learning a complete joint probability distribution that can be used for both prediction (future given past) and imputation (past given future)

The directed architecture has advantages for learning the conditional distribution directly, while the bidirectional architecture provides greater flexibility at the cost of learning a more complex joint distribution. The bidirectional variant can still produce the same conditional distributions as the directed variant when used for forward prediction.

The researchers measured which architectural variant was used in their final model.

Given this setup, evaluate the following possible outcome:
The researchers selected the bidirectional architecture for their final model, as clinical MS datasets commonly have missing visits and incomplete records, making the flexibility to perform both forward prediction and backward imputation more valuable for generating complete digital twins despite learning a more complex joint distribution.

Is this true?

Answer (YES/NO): YES